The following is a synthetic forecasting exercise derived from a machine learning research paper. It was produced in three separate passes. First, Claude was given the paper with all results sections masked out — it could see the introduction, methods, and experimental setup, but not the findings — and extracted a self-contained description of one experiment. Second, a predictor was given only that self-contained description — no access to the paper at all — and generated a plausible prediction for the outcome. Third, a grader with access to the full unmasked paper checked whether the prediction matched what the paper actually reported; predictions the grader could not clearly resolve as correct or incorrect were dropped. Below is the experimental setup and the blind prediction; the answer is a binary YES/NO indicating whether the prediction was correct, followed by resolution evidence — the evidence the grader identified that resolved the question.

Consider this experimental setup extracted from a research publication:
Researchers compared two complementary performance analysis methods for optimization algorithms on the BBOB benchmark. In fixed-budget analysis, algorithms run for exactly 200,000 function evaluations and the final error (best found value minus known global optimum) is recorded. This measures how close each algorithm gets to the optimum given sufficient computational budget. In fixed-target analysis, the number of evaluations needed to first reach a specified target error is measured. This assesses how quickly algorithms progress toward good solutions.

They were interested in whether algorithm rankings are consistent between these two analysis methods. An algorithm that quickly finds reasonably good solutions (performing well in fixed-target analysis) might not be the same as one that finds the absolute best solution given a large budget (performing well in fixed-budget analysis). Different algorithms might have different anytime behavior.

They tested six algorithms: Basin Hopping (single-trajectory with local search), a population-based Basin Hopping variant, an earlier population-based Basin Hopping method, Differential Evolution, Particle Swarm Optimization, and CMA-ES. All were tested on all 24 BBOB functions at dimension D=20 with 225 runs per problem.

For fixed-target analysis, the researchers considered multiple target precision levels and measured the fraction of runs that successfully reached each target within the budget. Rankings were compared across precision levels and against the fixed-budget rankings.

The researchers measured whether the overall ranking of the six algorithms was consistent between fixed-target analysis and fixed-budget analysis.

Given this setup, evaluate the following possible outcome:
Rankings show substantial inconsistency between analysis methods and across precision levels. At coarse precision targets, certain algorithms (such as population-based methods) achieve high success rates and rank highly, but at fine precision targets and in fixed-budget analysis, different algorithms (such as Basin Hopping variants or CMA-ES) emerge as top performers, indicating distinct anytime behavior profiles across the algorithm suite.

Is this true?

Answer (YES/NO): NO